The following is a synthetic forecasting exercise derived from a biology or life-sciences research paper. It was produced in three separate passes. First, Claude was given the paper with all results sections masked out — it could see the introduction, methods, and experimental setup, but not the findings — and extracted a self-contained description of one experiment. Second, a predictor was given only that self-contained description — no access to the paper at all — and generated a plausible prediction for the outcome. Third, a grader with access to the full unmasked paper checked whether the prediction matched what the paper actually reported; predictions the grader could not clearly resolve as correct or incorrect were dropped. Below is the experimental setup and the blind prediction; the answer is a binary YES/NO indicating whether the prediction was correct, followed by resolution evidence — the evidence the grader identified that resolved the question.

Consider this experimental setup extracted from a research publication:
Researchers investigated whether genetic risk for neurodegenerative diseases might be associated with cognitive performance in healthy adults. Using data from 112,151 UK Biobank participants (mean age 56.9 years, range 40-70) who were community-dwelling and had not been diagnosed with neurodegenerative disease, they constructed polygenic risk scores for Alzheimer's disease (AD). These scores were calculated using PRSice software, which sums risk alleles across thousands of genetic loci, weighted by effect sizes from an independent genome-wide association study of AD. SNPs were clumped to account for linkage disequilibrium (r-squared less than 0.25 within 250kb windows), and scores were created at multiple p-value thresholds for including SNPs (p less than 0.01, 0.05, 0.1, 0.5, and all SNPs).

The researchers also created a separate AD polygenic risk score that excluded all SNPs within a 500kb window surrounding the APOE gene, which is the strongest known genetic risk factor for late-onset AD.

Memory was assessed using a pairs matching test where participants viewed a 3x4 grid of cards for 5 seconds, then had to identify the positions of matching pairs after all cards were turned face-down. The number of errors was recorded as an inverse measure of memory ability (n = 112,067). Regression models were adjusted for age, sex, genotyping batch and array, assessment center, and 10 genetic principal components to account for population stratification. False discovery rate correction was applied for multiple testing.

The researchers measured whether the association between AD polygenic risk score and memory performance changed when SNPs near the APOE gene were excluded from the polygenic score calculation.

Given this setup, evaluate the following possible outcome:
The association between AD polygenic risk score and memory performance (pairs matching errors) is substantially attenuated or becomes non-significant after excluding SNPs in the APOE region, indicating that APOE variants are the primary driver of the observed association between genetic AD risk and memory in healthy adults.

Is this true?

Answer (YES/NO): NO